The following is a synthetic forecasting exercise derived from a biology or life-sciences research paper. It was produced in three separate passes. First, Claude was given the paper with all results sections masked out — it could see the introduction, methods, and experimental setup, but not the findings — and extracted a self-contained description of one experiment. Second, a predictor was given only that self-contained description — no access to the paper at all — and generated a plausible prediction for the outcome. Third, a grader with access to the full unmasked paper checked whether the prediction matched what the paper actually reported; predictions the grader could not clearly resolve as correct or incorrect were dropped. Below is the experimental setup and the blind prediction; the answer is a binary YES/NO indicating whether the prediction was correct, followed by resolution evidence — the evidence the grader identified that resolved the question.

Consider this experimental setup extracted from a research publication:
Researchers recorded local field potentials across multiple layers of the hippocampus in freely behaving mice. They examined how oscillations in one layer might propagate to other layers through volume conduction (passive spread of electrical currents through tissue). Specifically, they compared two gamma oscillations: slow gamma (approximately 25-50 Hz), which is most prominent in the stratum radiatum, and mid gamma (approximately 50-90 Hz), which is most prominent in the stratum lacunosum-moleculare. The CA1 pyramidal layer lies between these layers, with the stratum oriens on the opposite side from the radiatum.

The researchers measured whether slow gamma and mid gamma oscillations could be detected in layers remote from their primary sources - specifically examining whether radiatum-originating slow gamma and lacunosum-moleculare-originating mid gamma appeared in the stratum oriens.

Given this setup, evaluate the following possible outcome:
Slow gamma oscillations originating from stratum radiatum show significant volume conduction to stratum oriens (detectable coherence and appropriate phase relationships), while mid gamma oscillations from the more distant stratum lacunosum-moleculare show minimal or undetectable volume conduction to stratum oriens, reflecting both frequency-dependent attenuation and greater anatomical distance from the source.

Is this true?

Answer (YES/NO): NO